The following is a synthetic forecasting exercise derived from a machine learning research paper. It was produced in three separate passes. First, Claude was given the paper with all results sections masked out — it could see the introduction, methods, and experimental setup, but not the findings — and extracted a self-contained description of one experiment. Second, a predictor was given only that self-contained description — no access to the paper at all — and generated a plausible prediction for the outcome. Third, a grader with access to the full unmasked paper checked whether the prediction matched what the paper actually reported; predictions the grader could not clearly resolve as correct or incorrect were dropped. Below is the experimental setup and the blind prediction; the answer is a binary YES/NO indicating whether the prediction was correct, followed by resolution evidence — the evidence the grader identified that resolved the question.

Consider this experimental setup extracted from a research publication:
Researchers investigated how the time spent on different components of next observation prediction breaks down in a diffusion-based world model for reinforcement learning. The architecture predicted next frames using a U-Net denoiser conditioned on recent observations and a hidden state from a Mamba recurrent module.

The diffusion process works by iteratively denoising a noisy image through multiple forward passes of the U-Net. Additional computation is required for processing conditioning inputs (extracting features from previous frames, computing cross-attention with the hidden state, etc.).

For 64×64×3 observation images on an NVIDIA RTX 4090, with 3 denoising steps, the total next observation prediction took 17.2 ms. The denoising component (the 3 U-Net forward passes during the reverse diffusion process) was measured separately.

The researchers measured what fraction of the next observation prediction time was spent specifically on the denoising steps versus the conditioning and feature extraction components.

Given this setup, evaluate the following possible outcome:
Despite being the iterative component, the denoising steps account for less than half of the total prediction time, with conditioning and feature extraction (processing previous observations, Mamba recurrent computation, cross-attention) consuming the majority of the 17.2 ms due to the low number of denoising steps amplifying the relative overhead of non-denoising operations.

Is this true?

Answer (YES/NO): YES